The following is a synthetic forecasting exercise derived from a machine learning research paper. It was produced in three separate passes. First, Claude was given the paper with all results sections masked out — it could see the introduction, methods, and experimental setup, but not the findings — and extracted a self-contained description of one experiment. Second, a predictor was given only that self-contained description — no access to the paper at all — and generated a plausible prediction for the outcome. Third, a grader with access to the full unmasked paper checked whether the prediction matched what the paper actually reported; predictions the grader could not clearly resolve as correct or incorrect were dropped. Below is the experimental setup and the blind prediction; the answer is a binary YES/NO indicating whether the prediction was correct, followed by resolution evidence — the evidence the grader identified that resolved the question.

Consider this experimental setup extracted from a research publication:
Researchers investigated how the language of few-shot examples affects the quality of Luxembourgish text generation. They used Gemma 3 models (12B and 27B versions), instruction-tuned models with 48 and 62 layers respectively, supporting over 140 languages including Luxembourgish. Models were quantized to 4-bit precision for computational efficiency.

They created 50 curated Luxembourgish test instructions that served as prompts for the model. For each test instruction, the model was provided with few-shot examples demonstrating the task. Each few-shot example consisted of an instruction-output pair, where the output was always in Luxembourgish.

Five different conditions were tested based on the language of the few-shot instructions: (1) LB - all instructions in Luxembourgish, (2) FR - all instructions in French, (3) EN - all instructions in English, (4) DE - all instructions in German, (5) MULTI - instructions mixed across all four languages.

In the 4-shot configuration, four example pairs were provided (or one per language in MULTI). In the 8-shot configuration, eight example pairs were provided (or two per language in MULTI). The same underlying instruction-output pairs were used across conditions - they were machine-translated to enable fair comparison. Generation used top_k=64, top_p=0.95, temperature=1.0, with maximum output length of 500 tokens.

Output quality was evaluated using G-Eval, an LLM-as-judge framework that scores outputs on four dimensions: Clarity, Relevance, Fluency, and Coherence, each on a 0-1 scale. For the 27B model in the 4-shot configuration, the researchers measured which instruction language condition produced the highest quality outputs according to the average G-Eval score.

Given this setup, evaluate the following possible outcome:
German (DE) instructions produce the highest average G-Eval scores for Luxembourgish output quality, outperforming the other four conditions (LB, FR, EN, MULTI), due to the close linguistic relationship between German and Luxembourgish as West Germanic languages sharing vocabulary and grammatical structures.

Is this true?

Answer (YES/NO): NO